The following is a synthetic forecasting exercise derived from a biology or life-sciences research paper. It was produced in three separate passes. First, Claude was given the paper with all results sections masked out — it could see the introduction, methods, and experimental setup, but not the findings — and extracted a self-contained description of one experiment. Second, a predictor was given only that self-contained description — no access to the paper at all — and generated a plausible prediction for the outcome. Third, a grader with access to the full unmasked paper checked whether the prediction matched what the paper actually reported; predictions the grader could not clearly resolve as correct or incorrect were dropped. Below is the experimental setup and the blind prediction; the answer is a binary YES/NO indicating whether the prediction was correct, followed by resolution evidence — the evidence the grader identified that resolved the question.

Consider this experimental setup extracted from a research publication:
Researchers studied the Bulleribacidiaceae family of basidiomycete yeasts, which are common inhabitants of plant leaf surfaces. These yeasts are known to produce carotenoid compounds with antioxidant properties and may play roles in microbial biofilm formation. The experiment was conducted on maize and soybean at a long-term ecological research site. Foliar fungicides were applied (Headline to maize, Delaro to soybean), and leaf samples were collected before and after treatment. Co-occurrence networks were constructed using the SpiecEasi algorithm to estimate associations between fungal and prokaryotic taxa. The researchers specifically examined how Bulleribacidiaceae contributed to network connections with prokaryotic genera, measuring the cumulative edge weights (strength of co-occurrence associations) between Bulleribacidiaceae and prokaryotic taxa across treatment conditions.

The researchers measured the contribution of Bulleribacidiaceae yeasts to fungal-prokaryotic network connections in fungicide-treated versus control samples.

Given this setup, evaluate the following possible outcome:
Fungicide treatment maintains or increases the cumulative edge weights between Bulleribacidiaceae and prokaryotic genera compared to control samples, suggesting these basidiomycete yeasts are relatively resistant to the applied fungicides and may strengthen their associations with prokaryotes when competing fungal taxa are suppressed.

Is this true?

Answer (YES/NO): NO